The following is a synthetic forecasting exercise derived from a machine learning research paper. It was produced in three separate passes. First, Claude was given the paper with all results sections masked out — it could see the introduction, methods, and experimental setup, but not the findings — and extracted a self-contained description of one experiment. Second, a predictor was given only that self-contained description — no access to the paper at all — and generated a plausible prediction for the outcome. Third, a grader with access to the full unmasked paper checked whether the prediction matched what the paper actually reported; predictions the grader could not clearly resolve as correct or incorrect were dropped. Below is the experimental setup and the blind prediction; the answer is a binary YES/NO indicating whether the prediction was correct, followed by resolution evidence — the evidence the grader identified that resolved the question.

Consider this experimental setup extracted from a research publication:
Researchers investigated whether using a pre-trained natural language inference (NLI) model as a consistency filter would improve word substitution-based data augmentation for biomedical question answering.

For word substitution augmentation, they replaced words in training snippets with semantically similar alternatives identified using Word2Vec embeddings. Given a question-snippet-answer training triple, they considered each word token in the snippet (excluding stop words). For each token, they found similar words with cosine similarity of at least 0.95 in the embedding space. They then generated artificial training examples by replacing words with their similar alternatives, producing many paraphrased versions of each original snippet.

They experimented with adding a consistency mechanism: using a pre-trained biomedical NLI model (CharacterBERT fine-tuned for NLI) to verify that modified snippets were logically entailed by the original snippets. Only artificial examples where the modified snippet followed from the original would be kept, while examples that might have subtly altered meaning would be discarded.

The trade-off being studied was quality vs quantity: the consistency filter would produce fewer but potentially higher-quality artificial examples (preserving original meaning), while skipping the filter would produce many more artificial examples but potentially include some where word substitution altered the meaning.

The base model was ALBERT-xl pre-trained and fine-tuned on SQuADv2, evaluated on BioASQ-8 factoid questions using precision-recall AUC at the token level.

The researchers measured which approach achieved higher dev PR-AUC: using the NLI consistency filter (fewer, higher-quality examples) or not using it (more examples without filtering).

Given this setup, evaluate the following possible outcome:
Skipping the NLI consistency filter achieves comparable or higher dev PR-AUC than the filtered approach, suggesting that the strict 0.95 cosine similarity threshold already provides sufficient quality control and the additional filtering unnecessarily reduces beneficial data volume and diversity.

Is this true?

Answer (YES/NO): YES